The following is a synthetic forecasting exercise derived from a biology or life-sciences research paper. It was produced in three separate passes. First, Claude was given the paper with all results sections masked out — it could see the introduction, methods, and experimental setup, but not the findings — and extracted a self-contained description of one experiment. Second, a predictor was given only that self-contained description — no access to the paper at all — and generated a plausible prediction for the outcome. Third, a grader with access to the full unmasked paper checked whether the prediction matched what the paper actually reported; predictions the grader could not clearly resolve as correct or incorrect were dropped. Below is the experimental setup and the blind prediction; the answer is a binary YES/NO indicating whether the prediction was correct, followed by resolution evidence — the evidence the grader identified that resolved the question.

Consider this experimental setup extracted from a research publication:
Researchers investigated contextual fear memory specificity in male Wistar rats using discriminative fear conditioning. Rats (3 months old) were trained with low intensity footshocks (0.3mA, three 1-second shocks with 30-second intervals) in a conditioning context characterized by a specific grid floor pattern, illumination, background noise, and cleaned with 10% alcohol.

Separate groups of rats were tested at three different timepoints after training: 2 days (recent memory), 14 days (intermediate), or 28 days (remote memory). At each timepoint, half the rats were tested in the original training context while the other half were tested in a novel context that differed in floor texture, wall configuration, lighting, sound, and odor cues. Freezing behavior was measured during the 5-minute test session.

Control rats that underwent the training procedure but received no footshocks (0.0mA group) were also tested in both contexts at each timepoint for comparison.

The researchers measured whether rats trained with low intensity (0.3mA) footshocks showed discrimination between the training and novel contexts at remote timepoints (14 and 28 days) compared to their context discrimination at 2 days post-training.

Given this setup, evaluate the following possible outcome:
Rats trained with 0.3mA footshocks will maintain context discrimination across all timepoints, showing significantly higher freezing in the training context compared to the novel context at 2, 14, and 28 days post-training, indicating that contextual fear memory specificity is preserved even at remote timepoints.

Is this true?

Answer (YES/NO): NO